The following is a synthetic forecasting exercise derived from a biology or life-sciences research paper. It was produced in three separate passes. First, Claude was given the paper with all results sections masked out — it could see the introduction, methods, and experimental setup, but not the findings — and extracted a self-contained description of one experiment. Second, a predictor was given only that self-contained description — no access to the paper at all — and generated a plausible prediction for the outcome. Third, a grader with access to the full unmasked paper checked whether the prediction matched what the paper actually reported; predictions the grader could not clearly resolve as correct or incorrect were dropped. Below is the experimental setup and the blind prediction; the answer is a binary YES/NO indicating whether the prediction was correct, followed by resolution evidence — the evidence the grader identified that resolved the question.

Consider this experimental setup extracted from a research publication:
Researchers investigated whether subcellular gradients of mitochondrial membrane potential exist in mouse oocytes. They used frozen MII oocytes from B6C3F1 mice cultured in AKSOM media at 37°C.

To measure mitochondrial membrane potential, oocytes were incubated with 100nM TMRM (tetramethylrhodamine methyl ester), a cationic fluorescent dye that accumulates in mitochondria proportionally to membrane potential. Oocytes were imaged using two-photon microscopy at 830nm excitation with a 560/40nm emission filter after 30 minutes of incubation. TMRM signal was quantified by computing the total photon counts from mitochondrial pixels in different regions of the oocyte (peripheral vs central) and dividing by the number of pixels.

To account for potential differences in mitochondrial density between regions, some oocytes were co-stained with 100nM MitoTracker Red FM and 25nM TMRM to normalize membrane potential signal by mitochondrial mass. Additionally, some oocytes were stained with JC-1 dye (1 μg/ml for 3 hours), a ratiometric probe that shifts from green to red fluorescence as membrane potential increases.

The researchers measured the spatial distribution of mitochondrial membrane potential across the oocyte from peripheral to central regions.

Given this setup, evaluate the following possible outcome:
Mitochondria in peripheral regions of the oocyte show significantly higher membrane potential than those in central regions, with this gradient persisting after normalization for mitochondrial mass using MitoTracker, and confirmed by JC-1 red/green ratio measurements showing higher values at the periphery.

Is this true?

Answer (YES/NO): NO